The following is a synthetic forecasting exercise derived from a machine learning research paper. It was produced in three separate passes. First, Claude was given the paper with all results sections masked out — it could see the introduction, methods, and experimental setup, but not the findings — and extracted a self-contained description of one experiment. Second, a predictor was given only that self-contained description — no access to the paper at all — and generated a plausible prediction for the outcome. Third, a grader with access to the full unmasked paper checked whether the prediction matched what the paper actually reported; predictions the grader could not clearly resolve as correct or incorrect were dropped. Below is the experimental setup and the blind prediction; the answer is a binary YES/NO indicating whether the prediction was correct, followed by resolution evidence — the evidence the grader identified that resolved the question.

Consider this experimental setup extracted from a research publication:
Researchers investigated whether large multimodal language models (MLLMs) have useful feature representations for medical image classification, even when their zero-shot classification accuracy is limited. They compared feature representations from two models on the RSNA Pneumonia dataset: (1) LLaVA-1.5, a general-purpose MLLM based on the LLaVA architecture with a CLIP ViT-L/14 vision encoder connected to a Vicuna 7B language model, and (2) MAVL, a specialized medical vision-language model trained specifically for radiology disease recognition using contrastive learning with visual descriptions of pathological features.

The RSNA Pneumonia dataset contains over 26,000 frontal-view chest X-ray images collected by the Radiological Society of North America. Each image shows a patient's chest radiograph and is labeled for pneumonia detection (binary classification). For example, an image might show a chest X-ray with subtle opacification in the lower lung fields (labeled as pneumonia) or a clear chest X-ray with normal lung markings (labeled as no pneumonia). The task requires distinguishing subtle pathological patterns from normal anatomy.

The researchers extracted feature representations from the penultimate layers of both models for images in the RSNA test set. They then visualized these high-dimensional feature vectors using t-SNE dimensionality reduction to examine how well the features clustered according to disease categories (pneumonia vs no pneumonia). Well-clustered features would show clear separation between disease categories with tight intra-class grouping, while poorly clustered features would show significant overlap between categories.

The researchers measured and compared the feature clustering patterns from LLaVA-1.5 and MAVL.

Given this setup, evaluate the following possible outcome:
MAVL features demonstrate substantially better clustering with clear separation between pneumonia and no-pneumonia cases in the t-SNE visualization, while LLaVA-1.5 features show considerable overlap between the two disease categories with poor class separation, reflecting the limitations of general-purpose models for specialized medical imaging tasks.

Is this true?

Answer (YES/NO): NO